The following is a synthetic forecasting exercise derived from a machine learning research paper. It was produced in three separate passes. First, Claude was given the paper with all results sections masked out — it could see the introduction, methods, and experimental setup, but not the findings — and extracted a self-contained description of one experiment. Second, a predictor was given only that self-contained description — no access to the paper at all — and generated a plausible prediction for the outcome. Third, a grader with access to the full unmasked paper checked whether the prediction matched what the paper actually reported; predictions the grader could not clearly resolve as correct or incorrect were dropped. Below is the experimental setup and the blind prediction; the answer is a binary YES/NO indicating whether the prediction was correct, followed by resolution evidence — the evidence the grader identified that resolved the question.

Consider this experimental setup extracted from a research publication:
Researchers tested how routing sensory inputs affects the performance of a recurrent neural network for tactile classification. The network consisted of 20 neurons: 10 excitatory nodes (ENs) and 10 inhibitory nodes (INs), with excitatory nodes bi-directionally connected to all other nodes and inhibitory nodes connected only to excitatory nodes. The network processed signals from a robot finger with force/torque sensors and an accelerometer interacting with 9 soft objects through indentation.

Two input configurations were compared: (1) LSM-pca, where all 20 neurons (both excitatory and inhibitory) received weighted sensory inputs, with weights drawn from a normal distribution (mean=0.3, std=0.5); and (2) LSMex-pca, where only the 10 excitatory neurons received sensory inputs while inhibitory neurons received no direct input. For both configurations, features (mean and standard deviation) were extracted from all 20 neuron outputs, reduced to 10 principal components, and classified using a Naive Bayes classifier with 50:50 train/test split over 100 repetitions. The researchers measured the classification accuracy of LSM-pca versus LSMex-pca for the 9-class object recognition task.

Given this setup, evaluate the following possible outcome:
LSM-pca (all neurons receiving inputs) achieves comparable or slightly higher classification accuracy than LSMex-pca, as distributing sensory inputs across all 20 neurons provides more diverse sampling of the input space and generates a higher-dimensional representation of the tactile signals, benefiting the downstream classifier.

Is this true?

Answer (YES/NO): NO